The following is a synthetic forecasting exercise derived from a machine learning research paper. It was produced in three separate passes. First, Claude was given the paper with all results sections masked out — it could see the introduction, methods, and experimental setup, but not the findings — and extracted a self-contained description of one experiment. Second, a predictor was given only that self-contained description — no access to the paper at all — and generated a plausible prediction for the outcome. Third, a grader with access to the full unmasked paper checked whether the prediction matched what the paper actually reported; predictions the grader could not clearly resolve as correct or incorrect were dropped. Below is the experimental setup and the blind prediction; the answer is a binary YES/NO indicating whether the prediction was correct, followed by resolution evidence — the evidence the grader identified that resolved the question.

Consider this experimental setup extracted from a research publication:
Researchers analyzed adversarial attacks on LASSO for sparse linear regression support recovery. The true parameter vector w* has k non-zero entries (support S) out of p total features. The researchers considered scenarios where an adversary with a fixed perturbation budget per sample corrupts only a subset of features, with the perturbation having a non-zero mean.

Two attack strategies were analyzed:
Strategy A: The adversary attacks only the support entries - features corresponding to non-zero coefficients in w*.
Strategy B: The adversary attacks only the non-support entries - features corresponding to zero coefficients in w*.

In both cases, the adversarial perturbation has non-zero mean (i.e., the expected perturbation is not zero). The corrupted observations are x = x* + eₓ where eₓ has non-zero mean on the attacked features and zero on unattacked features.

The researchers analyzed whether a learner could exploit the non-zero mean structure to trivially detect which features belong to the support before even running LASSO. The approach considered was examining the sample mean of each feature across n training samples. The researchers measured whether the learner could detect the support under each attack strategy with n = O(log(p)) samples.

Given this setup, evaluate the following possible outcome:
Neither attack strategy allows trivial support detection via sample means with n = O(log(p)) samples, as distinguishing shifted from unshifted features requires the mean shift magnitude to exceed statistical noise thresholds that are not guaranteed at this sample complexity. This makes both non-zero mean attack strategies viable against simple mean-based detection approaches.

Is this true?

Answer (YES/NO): NO